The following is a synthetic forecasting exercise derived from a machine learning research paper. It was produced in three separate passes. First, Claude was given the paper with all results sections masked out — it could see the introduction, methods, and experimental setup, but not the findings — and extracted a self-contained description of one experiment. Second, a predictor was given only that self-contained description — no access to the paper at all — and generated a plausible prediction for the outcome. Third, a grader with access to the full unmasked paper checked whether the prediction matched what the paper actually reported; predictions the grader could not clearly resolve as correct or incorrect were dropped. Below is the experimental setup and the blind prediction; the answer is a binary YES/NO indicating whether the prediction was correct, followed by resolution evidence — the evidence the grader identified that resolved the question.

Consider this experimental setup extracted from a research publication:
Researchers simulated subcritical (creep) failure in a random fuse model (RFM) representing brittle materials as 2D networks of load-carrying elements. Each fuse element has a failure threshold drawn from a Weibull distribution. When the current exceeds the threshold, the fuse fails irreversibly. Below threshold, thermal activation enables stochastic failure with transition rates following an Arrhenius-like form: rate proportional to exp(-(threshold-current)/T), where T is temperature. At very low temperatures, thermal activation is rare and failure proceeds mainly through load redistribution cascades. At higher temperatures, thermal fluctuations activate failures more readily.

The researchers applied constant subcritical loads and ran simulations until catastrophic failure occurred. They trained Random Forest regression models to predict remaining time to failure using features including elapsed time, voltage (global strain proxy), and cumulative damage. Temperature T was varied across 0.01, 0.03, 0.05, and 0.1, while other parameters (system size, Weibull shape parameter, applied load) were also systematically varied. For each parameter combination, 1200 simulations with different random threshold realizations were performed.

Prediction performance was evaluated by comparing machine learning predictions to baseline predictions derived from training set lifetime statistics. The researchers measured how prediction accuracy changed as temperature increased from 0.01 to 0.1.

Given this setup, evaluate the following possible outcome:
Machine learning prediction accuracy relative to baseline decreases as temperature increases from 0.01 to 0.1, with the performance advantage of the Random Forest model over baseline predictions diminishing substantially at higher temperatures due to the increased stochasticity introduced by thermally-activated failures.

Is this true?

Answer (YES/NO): NO